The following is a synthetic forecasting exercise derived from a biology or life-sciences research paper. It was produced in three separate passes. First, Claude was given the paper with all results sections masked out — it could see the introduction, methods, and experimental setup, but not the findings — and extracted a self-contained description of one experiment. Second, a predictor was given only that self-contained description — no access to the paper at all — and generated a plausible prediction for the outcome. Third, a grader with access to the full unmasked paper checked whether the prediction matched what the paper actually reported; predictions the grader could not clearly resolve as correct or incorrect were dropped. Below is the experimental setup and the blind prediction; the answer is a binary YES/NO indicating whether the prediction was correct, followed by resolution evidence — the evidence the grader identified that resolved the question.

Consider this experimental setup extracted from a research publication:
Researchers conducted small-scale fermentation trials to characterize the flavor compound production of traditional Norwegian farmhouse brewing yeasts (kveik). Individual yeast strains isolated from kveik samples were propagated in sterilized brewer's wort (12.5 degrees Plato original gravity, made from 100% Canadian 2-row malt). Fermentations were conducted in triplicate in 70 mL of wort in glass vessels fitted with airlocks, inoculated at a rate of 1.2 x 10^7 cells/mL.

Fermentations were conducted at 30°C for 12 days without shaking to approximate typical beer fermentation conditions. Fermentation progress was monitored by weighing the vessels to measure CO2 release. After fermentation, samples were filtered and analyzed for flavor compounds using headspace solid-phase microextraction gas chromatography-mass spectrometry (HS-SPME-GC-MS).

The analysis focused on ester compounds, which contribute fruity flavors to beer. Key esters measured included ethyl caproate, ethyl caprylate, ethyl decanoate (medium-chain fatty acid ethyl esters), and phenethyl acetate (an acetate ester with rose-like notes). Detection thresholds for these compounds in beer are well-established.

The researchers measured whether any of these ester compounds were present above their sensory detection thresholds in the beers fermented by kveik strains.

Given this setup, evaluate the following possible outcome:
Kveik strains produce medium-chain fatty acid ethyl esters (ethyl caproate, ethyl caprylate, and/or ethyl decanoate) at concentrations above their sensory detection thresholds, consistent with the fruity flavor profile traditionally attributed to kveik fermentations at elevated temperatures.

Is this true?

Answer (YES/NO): YES